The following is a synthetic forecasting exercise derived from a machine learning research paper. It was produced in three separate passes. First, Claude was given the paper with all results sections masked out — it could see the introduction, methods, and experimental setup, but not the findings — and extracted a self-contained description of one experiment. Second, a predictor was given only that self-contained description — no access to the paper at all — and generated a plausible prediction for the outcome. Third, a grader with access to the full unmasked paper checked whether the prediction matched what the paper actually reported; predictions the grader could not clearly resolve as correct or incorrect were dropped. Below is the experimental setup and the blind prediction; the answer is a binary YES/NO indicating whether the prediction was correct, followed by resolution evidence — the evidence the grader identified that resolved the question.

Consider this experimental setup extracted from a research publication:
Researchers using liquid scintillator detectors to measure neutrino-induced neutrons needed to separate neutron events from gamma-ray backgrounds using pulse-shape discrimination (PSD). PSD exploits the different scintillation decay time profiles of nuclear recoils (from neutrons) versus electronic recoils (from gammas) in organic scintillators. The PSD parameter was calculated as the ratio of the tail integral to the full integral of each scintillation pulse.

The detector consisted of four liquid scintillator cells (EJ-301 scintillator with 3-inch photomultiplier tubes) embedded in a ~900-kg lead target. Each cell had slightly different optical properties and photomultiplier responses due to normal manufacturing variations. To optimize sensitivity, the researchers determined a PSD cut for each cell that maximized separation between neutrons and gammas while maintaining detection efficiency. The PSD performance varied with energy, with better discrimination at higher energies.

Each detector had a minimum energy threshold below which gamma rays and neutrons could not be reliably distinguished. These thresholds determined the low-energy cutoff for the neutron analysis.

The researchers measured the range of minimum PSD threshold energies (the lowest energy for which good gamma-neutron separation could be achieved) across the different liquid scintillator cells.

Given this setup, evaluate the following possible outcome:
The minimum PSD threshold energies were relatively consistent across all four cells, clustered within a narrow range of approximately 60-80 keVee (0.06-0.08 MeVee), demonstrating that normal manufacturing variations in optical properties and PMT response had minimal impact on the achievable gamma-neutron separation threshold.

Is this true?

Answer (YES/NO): NO